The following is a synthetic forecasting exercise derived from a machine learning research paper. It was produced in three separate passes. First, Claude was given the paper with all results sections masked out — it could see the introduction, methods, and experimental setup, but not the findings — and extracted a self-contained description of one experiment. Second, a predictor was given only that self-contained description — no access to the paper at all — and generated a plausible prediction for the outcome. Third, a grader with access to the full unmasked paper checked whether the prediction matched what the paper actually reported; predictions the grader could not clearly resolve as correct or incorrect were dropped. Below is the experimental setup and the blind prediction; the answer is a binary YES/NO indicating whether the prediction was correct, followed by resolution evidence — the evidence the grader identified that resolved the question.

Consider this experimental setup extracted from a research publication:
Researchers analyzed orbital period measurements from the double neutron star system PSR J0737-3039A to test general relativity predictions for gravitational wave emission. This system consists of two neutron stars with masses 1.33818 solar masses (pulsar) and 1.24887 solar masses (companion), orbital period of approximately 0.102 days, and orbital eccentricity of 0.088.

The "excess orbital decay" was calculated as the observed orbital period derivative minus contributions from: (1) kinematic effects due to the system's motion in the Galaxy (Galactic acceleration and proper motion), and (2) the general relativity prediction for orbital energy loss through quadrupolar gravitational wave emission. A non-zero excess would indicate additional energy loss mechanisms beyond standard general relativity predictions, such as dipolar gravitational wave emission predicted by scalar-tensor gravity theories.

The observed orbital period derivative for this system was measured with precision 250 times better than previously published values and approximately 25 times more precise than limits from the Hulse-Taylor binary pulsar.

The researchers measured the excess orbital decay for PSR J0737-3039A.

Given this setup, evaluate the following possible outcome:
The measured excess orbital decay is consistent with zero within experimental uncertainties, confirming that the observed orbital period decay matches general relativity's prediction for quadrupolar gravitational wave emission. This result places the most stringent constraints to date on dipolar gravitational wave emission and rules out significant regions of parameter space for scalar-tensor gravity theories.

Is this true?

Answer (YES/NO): YES